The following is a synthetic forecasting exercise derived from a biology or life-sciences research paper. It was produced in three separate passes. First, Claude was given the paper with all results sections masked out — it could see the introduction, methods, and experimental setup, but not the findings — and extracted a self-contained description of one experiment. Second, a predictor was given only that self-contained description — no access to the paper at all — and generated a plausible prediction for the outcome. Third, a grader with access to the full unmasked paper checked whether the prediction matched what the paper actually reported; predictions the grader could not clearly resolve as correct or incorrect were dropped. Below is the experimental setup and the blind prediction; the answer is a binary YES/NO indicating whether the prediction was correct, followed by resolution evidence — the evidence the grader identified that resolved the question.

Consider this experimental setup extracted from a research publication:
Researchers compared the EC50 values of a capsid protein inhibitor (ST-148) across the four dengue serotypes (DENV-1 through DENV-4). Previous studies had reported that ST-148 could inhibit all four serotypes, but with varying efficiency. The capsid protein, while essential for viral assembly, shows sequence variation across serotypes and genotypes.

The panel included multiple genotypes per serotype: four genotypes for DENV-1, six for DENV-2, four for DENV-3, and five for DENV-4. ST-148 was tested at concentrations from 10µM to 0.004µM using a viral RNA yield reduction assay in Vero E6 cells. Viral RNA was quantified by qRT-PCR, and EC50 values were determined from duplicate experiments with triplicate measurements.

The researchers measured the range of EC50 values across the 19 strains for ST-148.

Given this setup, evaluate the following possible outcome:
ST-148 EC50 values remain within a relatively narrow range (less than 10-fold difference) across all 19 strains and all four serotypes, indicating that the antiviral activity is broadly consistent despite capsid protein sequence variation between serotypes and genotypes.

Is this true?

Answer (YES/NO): NO